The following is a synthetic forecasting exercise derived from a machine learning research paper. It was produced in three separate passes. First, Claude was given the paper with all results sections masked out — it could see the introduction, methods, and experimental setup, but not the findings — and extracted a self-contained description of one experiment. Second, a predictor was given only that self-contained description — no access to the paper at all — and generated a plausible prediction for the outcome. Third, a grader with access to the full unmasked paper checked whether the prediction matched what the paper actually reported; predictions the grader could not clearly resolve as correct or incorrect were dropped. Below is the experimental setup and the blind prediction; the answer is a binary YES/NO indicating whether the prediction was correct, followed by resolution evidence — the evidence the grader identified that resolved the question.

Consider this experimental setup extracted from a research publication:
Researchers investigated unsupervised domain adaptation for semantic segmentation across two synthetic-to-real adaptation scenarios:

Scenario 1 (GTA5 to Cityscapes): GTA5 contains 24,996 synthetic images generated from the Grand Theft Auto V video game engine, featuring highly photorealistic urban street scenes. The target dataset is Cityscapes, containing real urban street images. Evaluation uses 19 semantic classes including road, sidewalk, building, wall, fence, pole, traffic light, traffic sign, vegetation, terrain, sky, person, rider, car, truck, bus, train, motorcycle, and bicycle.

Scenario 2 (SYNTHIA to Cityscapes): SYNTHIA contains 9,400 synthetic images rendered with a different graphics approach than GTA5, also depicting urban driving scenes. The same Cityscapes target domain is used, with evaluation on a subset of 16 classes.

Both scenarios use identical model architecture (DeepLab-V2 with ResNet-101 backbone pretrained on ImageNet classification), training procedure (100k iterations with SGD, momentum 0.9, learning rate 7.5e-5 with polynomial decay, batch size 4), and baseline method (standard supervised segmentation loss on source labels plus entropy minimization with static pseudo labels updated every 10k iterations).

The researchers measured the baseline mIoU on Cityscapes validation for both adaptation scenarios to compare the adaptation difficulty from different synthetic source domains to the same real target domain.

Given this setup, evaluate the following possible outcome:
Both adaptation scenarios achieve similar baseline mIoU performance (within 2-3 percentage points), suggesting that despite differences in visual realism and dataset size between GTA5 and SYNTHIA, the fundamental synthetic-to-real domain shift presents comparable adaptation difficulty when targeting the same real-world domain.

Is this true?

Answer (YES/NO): NO